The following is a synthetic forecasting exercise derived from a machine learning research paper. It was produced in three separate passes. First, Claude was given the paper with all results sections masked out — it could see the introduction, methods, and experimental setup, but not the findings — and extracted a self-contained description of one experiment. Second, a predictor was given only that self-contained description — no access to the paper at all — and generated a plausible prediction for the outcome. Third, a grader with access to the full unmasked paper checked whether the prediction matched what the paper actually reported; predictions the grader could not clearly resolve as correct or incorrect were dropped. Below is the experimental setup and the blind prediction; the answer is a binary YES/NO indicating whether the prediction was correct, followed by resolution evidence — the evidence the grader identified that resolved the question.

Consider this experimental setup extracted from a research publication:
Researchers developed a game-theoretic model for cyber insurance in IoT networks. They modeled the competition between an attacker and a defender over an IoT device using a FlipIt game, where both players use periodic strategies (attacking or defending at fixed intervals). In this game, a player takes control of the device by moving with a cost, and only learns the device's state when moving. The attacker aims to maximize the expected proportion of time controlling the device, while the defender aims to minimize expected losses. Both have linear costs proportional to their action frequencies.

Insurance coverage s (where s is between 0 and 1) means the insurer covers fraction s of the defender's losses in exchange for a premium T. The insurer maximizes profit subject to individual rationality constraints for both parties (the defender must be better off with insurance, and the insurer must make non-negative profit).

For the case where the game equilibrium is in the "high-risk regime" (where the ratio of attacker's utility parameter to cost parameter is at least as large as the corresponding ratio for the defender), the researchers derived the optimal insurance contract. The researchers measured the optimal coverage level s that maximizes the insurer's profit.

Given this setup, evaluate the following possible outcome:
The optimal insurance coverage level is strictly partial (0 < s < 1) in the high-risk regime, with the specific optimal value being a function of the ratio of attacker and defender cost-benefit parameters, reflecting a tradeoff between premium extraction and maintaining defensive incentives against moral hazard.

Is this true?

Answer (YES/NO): NO